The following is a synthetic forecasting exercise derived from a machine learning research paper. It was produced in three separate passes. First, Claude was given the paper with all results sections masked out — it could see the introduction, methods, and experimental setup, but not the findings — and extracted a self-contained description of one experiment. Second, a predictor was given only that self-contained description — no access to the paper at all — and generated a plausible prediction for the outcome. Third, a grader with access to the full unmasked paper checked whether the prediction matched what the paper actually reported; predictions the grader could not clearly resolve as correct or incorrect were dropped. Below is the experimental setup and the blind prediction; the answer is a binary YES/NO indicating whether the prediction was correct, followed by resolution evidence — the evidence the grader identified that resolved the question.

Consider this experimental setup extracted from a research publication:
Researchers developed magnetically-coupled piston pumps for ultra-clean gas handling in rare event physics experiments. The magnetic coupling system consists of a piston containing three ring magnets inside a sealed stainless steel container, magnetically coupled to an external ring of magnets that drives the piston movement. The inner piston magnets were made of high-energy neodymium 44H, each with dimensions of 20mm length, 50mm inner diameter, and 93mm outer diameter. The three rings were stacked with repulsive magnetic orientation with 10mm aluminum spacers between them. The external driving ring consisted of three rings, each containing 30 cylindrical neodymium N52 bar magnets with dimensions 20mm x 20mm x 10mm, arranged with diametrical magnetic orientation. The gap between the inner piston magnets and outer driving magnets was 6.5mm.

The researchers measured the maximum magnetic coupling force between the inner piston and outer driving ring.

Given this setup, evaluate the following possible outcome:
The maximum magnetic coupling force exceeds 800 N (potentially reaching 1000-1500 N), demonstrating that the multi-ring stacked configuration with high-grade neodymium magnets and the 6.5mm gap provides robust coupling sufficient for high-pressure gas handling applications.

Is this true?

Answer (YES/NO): NO